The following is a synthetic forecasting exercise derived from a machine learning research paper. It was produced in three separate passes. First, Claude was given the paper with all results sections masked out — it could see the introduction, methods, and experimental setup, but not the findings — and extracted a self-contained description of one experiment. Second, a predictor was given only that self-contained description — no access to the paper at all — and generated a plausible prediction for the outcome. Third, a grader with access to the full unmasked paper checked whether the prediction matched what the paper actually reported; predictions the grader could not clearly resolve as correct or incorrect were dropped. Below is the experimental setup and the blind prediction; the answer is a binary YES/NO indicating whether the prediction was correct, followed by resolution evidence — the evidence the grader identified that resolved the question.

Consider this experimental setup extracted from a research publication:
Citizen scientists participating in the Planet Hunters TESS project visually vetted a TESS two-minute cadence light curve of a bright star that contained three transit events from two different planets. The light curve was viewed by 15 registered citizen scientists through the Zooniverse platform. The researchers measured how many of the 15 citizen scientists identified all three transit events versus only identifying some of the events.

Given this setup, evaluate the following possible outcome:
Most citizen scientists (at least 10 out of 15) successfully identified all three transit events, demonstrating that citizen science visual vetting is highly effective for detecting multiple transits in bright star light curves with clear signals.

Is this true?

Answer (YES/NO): YES